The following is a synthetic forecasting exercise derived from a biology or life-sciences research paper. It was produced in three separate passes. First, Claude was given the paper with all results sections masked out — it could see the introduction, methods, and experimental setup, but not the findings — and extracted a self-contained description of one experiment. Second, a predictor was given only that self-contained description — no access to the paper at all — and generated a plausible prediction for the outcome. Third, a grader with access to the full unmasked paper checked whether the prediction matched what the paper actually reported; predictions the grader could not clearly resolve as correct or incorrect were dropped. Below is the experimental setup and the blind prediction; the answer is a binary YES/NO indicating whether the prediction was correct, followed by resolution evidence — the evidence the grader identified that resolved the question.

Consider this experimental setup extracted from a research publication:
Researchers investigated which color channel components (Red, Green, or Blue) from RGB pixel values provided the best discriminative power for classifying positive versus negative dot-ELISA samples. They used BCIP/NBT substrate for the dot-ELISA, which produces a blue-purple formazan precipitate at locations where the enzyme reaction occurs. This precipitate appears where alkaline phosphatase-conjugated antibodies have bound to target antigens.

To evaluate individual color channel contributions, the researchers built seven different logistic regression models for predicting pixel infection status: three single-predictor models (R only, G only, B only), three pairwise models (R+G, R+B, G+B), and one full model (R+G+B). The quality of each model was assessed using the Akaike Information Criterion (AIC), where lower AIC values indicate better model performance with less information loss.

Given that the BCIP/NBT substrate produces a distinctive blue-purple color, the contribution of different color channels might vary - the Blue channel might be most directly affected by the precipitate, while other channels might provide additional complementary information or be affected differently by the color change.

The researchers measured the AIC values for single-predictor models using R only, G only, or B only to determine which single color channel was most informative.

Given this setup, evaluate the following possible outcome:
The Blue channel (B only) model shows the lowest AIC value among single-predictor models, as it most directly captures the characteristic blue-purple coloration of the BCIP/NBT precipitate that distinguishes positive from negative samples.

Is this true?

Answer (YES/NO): NO